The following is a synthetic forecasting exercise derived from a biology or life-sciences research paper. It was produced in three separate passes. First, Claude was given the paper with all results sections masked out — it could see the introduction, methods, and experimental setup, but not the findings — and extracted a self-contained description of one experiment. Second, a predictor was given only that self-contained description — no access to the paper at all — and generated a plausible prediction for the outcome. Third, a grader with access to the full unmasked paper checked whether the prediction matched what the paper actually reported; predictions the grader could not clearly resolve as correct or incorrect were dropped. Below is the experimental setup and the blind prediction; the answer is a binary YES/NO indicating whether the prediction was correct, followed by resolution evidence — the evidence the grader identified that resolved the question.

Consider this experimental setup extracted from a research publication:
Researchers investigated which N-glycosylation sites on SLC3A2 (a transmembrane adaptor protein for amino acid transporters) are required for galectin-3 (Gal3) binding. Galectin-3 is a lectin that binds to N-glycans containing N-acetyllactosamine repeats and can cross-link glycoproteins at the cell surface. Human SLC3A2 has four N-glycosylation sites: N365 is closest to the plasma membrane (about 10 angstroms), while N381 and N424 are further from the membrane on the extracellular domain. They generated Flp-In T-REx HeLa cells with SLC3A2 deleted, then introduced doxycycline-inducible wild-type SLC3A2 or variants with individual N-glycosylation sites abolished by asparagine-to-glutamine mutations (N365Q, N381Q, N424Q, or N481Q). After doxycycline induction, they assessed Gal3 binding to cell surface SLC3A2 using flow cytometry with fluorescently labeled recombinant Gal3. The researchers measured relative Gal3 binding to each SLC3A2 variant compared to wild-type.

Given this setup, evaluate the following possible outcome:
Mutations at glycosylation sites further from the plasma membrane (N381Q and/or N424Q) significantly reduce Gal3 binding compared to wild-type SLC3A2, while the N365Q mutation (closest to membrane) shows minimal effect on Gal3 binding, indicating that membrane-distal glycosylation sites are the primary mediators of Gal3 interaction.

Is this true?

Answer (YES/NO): NO